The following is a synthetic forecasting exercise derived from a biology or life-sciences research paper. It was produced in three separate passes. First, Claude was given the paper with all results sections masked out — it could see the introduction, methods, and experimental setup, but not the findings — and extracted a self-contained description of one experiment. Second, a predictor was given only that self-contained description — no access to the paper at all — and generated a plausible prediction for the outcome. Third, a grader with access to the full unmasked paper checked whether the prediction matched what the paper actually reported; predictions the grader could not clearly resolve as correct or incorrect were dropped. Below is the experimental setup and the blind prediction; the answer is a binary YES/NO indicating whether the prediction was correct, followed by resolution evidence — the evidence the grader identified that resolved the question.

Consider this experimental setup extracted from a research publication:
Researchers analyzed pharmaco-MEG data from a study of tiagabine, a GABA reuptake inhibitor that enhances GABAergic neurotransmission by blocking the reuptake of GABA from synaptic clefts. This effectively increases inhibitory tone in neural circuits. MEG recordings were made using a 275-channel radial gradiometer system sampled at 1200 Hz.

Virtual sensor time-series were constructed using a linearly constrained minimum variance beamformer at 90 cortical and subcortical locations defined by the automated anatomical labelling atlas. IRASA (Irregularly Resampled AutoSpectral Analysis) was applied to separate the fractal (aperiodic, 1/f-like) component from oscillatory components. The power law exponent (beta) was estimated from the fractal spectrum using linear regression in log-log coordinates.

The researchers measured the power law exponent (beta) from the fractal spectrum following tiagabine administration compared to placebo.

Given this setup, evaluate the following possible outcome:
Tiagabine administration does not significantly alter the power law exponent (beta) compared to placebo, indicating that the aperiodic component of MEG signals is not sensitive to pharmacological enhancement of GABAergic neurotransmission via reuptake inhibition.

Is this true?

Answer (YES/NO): NO